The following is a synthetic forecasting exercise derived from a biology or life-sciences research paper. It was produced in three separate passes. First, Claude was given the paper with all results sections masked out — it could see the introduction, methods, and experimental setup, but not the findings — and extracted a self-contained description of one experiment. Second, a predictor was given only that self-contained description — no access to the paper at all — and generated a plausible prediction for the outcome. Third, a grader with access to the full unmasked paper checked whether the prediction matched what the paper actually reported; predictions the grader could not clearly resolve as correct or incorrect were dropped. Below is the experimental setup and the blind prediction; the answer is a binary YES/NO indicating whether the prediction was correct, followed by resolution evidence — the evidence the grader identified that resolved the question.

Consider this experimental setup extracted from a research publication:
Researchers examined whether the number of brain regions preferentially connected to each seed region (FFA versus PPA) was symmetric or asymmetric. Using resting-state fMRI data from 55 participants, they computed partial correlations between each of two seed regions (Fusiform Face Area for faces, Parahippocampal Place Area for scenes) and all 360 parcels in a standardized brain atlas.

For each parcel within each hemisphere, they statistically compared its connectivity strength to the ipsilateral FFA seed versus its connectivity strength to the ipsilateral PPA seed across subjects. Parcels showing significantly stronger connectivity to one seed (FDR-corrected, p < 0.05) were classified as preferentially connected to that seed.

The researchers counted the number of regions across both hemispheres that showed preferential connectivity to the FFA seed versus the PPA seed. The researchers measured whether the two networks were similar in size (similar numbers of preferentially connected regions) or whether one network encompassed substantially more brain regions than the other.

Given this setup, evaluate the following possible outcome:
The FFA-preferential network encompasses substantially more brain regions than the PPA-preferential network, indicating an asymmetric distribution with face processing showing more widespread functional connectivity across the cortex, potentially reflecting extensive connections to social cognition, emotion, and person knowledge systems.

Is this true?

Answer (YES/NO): YES